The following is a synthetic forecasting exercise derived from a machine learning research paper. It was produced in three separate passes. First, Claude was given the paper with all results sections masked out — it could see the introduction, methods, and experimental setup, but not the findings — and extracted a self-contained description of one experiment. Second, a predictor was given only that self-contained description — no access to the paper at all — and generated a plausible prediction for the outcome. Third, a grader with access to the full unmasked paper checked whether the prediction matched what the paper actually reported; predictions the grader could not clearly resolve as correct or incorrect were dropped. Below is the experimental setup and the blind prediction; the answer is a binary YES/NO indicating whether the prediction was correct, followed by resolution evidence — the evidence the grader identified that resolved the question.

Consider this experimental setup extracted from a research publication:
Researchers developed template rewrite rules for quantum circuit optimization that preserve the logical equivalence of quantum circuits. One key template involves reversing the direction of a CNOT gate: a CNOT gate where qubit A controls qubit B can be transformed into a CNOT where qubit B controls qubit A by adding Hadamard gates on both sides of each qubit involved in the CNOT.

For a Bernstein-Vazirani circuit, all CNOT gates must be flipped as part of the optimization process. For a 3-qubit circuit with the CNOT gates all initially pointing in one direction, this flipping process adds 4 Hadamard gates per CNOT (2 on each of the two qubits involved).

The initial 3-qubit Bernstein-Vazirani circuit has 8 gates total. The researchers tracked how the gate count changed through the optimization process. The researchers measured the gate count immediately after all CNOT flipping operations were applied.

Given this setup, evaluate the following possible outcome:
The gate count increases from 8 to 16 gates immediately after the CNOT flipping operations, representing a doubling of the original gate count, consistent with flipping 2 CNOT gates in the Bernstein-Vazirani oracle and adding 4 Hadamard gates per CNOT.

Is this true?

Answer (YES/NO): YES